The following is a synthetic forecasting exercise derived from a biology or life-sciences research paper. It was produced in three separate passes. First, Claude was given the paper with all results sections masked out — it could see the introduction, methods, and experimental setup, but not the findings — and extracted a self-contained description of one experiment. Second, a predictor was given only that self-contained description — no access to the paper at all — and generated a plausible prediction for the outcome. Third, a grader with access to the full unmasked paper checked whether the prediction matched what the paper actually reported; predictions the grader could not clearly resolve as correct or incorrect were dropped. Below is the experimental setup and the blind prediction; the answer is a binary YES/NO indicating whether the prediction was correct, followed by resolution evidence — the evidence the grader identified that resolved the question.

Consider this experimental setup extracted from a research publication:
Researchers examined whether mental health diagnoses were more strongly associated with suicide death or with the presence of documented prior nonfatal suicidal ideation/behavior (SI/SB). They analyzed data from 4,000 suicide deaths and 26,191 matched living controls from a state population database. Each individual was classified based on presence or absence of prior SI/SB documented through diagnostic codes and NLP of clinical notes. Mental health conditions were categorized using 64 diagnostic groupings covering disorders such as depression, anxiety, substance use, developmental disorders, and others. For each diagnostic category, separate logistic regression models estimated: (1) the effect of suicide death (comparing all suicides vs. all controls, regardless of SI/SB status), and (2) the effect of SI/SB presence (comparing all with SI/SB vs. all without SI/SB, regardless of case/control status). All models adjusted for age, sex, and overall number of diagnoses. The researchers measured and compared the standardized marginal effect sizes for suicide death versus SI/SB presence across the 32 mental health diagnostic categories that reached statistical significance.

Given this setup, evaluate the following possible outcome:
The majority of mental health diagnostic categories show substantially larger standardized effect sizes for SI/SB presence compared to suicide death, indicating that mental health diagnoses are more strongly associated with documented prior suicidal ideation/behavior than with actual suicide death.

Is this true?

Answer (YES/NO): YES